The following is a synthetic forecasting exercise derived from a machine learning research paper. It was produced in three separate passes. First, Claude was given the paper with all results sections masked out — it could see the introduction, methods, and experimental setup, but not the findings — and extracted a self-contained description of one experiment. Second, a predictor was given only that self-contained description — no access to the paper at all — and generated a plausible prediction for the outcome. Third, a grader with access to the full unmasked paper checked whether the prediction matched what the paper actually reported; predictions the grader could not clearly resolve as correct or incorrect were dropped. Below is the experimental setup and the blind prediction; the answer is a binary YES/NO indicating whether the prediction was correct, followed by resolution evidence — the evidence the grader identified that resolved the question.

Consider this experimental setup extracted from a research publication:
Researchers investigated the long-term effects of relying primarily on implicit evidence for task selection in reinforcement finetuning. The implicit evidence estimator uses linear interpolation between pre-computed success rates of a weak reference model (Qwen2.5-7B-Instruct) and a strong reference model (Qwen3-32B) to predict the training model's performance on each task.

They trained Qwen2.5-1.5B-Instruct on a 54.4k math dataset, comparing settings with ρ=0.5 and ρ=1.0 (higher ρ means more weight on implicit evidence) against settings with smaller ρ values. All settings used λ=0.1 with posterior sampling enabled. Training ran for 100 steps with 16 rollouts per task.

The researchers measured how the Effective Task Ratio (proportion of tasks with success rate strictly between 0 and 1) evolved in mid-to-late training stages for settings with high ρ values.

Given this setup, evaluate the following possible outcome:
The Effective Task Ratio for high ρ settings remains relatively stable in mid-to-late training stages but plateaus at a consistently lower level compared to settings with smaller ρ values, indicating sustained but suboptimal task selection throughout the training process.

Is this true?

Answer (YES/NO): NO